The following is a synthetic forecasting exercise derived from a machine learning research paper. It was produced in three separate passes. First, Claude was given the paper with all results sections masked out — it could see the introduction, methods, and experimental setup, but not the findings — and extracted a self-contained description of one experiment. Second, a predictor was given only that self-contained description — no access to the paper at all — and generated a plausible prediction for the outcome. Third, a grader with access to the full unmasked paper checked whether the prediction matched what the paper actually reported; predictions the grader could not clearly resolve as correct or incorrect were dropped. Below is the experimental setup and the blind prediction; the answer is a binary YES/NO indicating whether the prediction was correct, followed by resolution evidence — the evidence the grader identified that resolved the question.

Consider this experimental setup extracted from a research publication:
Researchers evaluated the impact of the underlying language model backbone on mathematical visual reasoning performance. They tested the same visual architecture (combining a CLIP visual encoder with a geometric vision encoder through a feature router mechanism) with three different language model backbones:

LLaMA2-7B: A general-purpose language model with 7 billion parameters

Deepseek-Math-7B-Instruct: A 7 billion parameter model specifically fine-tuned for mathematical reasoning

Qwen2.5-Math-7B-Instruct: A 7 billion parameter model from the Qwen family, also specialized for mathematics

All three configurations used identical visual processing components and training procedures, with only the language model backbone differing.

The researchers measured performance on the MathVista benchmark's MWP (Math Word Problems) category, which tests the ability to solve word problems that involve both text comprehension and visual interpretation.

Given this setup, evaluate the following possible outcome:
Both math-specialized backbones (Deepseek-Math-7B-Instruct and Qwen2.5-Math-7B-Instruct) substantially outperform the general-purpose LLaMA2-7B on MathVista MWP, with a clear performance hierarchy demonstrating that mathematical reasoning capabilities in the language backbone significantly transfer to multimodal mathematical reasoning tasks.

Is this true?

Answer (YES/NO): YES